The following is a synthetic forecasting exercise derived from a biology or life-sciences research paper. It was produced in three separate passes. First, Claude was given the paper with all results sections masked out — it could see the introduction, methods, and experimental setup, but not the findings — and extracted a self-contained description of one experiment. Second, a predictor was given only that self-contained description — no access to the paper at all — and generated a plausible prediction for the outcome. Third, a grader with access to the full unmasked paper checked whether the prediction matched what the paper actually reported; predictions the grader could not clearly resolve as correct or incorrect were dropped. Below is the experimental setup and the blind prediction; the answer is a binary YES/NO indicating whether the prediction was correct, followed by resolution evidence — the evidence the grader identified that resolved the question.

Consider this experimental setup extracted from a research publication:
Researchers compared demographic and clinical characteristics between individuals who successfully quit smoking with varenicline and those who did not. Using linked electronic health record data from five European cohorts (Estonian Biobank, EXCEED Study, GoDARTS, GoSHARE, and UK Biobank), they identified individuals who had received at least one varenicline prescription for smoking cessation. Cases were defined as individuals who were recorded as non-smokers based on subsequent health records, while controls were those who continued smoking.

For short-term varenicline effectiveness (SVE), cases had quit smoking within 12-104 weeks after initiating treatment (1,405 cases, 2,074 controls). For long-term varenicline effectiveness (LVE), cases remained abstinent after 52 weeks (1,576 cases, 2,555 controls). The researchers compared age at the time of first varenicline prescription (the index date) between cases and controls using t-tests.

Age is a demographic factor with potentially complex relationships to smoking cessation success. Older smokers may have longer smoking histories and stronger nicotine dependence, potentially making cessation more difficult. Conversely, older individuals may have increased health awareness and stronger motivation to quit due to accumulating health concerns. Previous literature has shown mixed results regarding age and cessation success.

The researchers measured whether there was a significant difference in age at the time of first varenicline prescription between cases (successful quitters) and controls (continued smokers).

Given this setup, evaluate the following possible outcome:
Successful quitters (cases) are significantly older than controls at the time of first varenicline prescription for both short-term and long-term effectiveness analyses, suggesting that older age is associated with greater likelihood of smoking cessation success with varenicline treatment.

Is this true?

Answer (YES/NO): NO